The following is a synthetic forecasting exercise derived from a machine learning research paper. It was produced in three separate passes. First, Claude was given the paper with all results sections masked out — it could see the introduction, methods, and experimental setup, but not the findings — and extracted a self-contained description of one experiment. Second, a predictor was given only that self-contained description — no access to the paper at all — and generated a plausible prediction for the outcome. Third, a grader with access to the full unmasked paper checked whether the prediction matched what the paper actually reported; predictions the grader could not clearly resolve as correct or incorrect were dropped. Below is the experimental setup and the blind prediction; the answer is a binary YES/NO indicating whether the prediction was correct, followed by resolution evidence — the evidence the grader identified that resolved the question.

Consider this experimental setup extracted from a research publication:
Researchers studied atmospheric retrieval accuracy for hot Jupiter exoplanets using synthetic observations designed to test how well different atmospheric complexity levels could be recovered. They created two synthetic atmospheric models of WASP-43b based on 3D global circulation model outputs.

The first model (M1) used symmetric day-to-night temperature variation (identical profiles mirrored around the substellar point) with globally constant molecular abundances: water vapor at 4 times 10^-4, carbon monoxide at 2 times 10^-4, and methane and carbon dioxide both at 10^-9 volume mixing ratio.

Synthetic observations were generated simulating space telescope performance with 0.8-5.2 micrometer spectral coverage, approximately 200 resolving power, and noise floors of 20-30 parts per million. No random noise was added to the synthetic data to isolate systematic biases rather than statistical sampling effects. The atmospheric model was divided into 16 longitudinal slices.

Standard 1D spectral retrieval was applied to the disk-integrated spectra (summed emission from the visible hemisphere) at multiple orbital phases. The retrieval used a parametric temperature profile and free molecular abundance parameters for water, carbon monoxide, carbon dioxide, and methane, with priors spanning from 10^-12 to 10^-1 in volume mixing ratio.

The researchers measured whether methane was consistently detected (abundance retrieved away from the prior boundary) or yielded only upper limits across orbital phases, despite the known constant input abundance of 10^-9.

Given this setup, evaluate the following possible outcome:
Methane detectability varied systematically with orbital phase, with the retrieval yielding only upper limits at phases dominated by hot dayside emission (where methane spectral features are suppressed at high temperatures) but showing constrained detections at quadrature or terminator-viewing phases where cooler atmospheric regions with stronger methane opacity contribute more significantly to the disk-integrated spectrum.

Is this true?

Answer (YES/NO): NO